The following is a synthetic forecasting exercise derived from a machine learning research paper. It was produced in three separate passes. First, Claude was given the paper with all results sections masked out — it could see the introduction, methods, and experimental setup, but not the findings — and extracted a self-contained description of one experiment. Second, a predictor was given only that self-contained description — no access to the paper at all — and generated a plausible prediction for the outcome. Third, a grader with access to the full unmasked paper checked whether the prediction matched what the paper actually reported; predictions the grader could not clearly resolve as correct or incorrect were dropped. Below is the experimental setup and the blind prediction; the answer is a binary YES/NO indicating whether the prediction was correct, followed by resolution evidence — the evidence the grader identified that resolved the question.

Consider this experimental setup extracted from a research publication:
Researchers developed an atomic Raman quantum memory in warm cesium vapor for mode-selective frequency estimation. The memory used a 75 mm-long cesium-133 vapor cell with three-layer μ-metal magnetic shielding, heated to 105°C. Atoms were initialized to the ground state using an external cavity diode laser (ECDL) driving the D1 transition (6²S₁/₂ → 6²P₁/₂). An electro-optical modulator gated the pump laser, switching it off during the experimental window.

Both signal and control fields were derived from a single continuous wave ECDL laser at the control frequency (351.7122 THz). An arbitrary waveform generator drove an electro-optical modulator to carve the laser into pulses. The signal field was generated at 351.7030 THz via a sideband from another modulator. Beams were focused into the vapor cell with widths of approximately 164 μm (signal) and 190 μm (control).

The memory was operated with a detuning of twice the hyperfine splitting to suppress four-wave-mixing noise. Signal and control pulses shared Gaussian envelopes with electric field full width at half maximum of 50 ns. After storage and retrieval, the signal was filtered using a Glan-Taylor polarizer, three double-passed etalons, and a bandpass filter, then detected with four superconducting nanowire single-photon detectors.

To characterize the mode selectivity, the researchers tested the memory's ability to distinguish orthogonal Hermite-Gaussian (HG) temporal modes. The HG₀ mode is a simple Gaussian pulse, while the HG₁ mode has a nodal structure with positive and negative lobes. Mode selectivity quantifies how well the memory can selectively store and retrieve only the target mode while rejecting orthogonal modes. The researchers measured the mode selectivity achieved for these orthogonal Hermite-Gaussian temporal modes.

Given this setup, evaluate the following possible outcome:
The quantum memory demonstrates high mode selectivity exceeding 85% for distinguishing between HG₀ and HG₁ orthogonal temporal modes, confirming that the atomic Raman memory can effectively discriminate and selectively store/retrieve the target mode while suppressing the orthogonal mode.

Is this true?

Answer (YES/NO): YES